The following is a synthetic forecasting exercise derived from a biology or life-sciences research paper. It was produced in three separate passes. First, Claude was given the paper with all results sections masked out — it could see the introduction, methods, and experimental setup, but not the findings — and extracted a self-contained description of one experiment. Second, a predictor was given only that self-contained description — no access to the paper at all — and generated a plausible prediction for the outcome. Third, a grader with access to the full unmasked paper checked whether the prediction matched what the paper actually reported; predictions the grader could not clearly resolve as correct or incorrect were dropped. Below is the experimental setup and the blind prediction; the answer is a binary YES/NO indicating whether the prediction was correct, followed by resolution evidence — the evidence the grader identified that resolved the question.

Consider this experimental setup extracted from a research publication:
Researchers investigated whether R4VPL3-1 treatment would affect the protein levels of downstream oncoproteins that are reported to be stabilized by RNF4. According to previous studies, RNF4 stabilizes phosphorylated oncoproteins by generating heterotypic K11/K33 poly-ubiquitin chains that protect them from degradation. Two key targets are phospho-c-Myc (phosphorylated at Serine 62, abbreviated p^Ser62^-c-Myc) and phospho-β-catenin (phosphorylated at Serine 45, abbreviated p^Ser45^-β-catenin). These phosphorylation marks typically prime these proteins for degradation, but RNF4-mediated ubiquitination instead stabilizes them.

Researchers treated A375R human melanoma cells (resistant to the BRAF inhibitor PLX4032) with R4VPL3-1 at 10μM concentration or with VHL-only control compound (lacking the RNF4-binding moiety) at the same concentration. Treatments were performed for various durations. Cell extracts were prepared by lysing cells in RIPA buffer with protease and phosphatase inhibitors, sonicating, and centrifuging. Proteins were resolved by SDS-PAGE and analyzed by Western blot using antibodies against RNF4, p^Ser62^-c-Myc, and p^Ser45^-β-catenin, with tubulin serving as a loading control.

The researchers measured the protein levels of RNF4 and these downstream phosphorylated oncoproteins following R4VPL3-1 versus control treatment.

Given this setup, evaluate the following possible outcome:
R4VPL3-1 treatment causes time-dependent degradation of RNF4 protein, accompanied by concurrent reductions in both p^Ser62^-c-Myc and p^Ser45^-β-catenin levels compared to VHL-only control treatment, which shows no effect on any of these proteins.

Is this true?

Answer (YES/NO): YES